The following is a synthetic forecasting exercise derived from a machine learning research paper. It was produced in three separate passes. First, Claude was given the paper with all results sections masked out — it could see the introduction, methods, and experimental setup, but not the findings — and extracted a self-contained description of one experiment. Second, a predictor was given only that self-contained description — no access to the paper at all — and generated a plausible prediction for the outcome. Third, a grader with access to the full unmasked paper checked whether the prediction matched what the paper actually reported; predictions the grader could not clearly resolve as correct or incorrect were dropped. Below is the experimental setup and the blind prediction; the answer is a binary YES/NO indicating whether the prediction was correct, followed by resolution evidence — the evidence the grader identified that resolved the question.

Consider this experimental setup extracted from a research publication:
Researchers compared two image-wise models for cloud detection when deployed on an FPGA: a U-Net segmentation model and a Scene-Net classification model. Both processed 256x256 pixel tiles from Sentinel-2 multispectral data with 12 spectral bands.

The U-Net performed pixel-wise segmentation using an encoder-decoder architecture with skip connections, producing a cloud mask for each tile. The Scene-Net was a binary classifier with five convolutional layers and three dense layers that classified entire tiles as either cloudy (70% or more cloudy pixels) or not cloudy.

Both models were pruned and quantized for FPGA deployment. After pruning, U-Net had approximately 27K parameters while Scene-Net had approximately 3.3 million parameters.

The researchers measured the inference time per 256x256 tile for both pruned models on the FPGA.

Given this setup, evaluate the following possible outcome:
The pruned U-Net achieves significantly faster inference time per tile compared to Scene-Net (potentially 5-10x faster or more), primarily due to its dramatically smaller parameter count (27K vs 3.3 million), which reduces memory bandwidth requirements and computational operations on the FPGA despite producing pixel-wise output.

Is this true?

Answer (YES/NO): NO